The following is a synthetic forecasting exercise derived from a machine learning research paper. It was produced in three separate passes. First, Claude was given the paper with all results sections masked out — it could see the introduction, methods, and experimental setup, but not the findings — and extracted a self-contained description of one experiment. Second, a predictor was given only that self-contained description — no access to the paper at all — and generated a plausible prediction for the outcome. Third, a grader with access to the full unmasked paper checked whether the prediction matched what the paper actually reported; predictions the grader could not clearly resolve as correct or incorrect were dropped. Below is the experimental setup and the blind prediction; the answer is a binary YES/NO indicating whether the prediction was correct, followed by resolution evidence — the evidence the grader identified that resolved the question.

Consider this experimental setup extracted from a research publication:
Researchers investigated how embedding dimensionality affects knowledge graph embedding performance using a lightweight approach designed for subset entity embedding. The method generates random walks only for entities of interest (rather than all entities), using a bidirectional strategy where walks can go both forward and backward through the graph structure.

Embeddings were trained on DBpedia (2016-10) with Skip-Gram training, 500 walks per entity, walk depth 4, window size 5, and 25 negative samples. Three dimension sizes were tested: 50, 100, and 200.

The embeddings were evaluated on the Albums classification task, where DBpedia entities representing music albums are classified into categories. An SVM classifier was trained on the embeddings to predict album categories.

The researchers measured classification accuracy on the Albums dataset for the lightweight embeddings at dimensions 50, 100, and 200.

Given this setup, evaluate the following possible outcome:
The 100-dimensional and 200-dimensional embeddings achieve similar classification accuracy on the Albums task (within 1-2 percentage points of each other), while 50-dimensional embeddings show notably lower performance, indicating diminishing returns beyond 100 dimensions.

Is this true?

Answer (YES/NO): NO